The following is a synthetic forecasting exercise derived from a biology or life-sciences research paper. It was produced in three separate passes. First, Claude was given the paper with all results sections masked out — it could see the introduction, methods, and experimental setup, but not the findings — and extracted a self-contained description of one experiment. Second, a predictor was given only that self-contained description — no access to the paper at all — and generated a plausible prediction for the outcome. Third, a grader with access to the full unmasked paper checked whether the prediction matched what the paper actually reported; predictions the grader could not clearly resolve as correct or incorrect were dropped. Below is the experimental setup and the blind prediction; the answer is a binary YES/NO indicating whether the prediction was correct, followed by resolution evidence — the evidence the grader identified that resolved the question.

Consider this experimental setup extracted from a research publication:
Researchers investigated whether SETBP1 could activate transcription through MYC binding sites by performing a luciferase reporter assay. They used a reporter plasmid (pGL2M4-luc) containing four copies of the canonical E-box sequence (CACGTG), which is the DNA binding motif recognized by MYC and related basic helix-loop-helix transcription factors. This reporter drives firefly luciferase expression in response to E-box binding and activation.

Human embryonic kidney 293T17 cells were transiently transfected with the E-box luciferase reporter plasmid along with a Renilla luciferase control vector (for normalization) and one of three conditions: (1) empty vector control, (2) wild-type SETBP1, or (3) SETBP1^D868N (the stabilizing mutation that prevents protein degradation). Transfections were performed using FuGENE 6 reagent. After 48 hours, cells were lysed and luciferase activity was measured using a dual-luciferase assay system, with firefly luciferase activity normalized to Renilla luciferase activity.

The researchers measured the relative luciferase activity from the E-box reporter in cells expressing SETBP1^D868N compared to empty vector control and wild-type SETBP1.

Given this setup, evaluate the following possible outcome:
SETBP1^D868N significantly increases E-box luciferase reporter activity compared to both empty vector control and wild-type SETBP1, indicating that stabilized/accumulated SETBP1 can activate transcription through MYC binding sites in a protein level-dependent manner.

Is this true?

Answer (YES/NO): NO